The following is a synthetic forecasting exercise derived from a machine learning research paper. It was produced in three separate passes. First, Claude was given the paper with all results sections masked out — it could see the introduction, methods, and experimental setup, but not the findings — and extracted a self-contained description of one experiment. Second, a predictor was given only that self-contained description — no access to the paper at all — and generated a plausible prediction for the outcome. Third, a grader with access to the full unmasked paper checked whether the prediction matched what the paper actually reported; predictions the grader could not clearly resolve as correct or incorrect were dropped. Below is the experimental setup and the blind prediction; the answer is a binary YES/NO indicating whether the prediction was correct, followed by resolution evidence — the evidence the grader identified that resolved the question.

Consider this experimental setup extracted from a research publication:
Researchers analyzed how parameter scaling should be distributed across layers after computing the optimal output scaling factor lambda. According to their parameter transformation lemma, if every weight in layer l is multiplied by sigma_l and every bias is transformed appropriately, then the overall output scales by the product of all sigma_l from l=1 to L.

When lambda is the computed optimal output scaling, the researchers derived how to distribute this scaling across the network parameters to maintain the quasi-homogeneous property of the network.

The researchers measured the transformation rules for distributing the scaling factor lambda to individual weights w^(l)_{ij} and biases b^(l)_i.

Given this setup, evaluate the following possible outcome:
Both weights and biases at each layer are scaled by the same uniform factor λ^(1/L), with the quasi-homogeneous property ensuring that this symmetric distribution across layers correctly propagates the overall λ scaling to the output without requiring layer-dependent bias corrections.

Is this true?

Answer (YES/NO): NO